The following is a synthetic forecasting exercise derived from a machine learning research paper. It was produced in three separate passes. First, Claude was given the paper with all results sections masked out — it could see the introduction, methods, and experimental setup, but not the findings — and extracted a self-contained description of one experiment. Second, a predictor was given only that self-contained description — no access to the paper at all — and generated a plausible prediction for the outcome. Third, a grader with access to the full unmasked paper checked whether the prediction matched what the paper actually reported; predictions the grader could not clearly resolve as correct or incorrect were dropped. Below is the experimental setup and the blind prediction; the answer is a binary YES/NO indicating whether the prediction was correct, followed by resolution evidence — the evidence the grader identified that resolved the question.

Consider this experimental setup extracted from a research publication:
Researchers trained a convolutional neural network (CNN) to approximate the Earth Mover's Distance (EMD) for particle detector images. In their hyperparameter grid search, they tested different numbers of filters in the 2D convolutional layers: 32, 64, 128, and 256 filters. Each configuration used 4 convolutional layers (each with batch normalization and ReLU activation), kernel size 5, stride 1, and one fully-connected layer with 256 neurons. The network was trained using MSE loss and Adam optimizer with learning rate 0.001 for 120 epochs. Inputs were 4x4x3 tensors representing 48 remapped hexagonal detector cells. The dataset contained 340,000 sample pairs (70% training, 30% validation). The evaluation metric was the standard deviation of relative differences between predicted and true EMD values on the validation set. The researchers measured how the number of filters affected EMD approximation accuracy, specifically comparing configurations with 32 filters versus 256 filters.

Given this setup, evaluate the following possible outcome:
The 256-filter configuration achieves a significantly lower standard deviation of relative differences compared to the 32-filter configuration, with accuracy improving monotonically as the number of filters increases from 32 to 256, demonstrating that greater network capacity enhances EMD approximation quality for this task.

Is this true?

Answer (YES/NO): NO